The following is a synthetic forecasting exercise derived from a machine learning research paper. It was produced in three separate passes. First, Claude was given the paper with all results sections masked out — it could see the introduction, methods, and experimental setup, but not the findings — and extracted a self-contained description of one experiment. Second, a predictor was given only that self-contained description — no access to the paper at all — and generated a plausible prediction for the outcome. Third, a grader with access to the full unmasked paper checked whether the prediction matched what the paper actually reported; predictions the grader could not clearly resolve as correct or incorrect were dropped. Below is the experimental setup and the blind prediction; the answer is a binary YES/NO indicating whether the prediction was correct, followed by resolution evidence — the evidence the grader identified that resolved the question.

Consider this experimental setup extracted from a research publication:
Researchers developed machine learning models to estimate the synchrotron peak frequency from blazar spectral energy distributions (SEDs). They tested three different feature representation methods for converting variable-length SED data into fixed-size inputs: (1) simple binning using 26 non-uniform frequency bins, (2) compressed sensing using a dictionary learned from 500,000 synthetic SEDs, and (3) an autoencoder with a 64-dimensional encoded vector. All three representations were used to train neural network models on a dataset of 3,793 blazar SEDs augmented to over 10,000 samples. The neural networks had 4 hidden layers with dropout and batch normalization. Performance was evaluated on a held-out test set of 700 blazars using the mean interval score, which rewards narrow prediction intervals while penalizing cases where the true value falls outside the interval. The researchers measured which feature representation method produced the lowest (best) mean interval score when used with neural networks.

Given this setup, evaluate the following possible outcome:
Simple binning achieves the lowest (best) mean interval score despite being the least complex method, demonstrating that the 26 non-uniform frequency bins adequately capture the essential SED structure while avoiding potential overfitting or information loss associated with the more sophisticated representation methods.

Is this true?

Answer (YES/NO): YES